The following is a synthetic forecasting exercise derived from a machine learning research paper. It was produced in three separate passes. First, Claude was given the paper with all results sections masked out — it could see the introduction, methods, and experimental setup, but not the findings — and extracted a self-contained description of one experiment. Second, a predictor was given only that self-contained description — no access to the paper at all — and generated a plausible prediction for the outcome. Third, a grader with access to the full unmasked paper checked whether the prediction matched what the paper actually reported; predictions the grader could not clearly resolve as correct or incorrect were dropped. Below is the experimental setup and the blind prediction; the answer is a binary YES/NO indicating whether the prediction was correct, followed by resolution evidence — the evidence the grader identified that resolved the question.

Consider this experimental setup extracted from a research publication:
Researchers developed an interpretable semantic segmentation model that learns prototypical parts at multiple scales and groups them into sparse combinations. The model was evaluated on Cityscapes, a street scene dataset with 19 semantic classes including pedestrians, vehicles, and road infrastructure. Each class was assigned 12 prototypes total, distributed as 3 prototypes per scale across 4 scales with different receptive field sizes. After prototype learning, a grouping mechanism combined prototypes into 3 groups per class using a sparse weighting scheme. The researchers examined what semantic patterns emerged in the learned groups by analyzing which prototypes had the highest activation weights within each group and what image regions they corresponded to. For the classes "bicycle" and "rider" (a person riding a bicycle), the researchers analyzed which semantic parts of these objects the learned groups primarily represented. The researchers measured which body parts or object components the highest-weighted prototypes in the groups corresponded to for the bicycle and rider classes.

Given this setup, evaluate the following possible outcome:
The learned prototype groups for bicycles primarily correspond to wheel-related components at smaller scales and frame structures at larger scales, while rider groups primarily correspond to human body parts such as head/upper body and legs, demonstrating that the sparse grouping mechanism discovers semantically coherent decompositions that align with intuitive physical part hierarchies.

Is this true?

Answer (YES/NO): NO